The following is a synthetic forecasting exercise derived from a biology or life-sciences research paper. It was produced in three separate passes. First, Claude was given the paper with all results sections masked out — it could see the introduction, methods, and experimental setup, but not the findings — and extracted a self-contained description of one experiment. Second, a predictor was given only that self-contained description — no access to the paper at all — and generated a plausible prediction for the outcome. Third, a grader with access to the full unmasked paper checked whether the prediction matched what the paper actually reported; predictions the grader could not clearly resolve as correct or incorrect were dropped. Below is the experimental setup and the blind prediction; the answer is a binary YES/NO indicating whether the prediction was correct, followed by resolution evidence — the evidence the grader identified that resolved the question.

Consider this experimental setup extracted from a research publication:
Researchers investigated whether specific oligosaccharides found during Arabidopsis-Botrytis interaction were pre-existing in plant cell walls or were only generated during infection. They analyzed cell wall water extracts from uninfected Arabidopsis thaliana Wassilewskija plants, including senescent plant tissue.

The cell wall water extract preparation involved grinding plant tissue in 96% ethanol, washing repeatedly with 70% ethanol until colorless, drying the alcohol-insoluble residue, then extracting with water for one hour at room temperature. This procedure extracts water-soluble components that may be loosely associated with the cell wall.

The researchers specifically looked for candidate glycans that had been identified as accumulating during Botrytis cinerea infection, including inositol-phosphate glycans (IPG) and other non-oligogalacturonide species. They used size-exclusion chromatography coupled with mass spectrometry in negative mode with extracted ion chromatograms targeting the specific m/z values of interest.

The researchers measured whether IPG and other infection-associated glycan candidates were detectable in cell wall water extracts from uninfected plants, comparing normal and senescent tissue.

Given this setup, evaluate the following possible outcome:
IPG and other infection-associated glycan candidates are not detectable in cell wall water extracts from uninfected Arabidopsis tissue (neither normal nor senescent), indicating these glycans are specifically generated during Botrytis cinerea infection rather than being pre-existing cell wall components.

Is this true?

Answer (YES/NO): NO